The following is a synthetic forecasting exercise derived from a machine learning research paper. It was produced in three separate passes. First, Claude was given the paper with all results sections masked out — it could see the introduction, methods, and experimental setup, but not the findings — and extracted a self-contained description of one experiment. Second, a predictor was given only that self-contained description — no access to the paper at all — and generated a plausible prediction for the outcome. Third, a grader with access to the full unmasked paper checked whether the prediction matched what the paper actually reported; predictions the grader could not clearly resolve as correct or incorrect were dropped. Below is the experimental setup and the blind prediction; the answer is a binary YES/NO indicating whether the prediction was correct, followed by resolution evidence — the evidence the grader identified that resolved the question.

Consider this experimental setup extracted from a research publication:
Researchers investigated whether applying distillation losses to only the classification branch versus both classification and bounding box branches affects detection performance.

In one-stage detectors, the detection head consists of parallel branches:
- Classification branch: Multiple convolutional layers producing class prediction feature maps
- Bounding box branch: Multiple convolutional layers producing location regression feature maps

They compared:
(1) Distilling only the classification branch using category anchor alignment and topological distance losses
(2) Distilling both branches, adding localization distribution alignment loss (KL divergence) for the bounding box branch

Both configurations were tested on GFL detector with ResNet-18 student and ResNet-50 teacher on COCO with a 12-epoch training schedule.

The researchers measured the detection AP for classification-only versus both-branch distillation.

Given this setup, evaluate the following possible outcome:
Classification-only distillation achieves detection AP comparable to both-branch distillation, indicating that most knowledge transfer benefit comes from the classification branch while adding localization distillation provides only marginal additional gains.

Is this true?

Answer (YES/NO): NO